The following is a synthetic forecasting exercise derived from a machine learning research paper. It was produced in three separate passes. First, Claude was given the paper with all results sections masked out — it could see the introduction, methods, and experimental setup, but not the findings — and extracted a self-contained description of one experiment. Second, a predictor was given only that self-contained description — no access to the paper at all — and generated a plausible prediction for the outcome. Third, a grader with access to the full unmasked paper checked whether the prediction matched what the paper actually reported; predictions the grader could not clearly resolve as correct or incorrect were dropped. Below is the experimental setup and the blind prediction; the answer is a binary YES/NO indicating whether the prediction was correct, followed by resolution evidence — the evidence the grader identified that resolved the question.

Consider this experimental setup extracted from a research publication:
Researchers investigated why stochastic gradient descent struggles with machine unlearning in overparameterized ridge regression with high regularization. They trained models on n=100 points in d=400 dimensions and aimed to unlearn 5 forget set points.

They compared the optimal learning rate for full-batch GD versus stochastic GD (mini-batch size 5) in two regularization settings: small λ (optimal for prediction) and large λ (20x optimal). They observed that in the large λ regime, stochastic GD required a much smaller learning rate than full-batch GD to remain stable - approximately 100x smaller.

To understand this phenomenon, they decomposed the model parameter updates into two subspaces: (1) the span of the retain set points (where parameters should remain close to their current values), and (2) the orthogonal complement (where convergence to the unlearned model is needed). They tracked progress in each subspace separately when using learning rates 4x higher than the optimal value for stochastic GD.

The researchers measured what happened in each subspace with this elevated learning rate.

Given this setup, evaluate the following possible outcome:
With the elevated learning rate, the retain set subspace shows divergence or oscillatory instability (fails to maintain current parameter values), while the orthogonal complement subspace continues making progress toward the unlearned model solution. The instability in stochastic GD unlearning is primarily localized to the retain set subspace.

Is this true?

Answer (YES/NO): YES